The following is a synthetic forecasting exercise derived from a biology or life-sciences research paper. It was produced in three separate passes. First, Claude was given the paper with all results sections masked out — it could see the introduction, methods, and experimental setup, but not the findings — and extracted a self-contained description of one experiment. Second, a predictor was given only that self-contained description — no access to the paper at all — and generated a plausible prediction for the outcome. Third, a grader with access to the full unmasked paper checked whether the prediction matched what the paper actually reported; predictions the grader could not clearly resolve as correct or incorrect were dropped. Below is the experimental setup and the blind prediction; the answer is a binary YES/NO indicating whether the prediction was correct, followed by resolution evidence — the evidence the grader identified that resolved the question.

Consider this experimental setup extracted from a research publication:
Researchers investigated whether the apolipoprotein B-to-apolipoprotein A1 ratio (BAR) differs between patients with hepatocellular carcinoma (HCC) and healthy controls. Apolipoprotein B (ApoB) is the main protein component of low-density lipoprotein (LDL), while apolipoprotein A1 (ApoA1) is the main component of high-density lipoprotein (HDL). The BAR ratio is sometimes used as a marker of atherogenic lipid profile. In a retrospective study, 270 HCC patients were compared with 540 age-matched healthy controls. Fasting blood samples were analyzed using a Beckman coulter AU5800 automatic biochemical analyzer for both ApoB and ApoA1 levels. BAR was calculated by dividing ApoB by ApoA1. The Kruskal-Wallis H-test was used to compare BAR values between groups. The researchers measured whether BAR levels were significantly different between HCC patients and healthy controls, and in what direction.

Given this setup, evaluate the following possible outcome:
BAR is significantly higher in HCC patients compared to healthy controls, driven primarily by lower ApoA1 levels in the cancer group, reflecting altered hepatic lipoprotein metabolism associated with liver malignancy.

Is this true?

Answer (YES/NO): YES